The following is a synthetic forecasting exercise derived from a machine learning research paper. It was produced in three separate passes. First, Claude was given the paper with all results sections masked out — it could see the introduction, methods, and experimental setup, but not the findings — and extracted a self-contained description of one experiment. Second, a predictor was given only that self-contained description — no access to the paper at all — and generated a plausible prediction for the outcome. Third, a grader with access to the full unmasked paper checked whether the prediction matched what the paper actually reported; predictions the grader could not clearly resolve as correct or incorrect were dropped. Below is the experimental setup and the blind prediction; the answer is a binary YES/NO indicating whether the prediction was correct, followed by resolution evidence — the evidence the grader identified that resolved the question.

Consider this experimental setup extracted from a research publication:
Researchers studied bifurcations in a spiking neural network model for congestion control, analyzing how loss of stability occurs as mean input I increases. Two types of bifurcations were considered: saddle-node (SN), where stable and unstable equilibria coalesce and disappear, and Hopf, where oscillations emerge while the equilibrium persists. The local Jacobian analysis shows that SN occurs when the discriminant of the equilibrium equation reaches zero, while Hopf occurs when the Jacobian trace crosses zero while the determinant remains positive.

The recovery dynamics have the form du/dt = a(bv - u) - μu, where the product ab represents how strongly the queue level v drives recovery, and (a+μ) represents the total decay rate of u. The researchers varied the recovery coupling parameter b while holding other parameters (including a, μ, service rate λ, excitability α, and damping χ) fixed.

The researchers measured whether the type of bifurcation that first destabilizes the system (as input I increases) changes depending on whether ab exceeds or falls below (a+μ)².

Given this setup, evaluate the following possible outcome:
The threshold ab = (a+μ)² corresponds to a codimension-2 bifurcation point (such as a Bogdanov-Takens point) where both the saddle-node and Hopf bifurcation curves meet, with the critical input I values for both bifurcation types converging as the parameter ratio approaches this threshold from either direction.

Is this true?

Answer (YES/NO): NO